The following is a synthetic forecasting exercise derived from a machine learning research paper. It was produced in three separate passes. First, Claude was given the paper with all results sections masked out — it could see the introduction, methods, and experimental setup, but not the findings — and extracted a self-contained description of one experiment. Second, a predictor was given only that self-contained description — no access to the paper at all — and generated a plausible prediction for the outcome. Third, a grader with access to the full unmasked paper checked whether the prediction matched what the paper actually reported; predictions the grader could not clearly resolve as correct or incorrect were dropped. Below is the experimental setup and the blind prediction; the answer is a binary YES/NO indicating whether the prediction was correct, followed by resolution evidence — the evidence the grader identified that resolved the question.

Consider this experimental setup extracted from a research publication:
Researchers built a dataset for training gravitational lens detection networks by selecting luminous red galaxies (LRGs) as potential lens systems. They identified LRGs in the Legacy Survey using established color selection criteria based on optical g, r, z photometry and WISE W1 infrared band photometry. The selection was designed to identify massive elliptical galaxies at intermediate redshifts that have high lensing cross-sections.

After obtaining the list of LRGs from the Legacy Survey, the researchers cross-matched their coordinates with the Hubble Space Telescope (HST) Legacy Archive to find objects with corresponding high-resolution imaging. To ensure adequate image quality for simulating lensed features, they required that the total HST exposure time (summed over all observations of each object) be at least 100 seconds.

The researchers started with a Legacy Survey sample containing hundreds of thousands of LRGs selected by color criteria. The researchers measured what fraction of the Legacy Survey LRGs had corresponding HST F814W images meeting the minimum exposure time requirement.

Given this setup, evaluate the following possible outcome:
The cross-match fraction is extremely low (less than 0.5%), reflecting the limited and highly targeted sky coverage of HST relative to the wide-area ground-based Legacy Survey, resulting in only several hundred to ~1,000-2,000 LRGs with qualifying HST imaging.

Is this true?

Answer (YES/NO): NO